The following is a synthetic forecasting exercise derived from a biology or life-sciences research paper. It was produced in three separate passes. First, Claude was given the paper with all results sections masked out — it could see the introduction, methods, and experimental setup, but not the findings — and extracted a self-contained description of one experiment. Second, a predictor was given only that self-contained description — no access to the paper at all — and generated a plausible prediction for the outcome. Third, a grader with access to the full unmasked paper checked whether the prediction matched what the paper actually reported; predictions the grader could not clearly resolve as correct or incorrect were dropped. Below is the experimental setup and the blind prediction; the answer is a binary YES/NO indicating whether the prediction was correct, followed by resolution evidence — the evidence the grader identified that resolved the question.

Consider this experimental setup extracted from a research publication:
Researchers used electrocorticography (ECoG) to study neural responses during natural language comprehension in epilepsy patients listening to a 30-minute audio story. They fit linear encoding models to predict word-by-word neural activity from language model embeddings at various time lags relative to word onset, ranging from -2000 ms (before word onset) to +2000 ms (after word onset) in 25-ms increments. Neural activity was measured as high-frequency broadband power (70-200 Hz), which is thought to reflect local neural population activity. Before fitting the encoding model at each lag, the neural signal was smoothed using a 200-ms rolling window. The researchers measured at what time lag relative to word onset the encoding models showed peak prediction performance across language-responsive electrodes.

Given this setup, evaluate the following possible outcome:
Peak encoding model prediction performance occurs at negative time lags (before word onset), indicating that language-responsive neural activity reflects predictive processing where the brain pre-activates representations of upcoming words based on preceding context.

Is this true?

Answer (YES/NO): NO